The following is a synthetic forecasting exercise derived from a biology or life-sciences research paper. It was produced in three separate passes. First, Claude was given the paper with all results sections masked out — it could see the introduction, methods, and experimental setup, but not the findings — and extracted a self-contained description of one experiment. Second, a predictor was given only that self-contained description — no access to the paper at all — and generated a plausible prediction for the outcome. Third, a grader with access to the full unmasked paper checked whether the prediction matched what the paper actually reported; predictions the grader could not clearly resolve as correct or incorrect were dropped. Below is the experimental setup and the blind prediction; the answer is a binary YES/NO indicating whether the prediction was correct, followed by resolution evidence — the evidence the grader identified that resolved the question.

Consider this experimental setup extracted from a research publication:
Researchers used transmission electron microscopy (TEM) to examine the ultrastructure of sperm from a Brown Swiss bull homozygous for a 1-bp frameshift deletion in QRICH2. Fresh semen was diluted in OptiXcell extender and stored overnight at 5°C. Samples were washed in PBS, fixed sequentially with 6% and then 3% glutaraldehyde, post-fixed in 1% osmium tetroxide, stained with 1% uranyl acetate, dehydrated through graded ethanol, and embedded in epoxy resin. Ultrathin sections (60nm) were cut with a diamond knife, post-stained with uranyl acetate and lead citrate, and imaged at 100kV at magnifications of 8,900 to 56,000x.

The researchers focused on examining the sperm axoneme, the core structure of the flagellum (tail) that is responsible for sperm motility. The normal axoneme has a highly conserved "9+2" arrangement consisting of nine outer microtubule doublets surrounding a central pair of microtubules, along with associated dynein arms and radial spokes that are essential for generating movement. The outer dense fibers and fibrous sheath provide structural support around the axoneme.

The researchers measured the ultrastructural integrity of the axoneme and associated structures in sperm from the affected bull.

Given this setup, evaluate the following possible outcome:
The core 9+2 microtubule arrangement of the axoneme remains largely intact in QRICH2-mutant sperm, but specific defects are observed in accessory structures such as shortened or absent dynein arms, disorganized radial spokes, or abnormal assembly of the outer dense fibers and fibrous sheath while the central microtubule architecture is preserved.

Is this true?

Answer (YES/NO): NO